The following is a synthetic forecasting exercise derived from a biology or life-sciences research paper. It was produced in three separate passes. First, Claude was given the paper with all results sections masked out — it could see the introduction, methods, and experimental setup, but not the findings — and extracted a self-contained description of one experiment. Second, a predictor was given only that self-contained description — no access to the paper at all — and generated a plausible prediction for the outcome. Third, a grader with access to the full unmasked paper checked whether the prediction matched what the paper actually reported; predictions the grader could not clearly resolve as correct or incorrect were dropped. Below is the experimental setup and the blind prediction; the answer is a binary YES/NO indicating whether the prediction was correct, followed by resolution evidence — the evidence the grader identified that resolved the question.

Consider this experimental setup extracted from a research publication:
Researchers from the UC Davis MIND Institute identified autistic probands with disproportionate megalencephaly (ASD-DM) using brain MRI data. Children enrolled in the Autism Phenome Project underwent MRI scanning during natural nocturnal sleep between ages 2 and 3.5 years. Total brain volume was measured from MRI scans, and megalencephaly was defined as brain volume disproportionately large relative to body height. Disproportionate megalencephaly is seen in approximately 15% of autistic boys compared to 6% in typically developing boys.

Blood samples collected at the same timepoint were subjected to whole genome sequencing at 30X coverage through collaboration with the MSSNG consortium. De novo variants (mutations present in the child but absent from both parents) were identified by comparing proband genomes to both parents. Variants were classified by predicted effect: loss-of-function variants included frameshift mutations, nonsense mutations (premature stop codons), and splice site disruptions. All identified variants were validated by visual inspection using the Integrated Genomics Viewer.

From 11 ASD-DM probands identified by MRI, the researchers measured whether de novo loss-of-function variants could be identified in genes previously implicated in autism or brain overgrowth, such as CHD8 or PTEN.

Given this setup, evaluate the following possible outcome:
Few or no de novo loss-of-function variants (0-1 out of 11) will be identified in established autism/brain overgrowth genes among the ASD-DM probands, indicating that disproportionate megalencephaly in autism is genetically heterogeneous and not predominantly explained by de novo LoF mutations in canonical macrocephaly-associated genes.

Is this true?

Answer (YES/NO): YES